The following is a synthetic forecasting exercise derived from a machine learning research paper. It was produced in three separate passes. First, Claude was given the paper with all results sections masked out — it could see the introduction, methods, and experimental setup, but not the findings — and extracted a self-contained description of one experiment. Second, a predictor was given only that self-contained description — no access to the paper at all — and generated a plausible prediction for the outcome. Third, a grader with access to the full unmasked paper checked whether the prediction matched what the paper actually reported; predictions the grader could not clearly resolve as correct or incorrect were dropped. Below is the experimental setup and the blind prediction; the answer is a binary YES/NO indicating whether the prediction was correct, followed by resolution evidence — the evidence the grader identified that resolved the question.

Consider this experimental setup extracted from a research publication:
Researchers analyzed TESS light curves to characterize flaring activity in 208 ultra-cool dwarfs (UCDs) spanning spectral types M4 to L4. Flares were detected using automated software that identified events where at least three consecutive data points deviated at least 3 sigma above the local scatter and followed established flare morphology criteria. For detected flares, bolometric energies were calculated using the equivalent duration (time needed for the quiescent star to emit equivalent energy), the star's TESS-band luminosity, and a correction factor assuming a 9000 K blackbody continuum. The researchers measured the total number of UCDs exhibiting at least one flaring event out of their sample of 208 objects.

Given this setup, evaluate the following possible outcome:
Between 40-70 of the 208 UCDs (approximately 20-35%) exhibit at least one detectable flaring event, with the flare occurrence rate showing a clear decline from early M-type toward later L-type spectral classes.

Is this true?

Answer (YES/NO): NO